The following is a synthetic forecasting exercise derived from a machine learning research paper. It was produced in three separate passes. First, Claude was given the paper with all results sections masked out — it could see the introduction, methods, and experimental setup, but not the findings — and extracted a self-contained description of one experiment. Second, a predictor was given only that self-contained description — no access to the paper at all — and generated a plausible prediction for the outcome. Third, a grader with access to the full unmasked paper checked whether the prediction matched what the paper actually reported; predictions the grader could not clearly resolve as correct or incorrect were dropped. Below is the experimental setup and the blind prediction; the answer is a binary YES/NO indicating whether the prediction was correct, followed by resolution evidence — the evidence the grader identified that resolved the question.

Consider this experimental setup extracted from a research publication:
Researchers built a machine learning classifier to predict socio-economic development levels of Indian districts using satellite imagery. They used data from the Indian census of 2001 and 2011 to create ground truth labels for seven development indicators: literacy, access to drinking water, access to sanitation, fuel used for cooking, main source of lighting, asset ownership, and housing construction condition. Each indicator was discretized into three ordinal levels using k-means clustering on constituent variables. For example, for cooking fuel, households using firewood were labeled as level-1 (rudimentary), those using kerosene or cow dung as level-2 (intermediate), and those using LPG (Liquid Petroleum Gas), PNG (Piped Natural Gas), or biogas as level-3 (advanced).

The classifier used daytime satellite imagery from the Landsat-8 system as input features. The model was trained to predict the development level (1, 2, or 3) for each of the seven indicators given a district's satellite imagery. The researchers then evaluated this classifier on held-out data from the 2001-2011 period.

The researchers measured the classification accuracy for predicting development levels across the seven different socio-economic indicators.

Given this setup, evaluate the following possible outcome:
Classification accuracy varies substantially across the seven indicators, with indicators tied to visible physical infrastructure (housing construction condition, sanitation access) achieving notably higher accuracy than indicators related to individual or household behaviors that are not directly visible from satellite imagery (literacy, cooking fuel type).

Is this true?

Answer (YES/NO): NO